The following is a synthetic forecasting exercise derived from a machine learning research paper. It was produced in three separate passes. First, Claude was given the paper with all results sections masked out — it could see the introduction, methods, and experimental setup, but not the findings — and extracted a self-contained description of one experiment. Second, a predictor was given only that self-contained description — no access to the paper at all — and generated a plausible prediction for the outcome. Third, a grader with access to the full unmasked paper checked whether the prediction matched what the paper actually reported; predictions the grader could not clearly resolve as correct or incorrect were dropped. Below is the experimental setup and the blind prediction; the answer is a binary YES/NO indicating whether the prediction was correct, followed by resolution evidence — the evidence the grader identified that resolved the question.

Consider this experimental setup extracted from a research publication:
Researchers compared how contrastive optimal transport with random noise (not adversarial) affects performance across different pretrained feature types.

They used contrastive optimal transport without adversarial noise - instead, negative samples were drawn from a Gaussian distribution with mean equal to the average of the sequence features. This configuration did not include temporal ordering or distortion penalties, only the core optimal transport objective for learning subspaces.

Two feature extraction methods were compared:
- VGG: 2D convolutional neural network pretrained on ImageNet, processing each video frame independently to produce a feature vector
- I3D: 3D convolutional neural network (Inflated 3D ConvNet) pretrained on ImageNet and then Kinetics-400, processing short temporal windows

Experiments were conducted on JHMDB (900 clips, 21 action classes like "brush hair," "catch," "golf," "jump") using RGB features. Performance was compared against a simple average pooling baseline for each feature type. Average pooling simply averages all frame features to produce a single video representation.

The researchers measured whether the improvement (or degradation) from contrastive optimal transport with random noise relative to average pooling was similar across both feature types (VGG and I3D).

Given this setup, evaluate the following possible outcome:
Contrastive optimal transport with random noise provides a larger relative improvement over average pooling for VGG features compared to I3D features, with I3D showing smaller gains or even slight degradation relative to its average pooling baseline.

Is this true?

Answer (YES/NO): NO